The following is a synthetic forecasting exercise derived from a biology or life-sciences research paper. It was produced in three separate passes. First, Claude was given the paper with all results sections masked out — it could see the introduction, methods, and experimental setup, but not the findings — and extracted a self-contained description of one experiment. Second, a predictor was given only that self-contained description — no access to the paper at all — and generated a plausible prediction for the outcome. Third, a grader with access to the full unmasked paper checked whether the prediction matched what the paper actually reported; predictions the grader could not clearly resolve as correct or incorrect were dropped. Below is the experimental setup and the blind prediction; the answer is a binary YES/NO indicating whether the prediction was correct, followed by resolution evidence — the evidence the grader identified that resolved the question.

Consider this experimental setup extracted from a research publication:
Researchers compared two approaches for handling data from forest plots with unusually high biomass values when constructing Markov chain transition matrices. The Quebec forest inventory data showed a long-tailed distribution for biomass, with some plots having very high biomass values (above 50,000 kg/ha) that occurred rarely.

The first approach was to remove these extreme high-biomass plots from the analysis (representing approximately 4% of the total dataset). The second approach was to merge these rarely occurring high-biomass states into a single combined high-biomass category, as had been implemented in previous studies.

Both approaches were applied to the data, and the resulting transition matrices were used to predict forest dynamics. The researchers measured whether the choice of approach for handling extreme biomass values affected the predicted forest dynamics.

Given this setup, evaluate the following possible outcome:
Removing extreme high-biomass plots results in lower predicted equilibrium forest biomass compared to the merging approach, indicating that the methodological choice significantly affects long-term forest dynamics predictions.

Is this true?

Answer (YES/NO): NO